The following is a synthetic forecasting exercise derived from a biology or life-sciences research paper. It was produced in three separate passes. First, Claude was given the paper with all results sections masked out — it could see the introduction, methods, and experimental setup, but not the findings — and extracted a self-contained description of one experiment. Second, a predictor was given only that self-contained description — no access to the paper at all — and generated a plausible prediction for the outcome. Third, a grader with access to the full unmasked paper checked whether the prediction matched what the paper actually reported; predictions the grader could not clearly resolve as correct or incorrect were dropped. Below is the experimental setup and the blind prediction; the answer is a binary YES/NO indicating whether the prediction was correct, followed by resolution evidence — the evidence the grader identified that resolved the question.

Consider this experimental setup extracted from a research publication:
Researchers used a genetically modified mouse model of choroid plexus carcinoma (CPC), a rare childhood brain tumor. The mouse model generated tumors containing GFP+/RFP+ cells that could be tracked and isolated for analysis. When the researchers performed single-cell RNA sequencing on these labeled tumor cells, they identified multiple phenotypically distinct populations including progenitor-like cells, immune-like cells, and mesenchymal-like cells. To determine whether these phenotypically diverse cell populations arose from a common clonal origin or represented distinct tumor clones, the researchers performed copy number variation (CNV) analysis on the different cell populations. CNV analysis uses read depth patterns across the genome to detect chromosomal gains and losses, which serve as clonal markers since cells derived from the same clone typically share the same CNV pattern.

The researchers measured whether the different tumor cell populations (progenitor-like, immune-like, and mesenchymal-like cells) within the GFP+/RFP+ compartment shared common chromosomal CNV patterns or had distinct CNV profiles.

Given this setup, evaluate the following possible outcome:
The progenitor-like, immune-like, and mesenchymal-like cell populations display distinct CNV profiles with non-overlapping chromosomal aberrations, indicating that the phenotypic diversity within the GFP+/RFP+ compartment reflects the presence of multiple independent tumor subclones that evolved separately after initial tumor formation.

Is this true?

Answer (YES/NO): NO